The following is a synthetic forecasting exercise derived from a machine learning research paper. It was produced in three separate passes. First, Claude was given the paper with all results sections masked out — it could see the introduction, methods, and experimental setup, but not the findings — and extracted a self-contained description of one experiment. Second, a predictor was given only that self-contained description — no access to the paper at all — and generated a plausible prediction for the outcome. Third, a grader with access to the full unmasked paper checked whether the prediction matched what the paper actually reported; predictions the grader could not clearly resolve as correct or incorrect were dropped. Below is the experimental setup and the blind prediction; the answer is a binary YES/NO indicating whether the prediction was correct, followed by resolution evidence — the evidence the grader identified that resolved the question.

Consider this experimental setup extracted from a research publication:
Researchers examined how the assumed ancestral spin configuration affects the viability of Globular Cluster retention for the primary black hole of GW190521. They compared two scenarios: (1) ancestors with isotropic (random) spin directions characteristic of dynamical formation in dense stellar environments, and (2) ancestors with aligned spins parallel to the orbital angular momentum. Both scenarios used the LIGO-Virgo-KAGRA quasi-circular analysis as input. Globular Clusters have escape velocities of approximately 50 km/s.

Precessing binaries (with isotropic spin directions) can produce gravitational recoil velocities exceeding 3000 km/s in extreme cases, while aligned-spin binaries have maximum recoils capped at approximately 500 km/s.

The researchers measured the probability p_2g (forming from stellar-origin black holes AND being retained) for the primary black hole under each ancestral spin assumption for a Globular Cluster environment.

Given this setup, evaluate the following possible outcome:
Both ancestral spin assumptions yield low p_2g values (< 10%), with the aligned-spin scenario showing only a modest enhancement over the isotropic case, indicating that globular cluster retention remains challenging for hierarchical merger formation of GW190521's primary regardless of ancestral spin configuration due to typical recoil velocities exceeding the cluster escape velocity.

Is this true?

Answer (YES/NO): NO